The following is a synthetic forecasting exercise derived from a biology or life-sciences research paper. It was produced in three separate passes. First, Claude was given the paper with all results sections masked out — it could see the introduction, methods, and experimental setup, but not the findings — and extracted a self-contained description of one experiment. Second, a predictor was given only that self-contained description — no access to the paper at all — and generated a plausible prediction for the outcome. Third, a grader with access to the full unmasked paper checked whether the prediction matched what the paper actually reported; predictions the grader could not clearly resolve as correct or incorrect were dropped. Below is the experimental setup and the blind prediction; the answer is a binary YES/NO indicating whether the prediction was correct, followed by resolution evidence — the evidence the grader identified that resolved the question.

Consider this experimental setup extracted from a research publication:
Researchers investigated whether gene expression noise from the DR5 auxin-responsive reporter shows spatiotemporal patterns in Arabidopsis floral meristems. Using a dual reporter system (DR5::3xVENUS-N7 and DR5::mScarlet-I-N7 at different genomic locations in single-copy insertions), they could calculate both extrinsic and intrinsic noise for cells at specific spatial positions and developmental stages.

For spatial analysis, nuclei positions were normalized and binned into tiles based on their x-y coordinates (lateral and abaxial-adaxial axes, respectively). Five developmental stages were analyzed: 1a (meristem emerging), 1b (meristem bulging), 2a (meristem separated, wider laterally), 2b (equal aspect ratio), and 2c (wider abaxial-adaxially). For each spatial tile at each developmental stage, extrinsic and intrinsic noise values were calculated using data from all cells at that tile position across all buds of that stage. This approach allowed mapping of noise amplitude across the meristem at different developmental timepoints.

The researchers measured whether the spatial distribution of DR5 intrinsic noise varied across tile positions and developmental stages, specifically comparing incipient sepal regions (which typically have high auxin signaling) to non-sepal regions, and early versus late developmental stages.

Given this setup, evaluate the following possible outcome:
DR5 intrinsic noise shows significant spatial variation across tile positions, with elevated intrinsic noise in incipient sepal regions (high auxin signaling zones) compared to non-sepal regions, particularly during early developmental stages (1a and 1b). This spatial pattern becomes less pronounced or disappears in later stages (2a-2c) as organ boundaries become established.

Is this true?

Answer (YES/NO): NO